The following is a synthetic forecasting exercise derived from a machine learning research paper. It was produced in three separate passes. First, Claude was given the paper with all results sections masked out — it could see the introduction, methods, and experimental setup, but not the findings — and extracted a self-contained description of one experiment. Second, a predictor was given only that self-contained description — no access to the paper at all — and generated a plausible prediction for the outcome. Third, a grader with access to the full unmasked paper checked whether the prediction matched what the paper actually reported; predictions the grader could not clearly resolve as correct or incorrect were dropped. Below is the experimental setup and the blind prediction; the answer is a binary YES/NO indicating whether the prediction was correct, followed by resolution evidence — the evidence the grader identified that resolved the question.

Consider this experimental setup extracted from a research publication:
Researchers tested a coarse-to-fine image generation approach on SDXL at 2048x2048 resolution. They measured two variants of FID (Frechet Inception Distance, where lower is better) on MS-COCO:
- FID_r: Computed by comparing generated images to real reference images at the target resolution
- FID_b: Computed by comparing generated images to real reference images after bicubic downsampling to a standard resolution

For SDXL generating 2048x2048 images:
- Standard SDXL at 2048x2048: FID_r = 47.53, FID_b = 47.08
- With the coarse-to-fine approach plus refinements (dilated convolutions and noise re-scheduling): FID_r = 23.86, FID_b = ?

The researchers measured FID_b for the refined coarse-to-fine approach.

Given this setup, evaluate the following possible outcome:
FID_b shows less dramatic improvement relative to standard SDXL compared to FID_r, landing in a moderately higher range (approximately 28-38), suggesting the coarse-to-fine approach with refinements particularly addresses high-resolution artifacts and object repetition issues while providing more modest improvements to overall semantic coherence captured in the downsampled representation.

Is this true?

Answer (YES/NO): NO